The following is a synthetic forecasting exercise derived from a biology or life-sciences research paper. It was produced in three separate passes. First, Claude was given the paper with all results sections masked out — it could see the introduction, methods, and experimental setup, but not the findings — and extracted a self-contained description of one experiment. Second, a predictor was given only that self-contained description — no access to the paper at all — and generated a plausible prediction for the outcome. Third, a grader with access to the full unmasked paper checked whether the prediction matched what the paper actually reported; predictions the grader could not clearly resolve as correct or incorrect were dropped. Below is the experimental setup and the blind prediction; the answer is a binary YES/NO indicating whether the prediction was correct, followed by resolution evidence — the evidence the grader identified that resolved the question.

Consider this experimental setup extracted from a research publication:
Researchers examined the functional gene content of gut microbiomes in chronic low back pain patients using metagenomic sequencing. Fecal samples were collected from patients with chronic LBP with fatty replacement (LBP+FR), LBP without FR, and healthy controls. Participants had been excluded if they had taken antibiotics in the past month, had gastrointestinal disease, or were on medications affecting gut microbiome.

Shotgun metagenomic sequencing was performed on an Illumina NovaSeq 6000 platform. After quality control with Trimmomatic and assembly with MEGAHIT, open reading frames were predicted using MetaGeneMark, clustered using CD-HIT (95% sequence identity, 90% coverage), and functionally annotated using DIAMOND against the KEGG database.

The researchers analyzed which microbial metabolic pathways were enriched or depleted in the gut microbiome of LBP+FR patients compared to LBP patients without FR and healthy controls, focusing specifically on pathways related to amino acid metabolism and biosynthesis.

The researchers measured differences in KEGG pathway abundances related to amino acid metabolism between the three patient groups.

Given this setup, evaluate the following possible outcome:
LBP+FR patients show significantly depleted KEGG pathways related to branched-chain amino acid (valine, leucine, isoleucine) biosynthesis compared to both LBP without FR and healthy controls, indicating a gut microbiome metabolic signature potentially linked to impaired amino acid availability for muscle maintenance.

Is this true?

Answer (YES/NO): NO